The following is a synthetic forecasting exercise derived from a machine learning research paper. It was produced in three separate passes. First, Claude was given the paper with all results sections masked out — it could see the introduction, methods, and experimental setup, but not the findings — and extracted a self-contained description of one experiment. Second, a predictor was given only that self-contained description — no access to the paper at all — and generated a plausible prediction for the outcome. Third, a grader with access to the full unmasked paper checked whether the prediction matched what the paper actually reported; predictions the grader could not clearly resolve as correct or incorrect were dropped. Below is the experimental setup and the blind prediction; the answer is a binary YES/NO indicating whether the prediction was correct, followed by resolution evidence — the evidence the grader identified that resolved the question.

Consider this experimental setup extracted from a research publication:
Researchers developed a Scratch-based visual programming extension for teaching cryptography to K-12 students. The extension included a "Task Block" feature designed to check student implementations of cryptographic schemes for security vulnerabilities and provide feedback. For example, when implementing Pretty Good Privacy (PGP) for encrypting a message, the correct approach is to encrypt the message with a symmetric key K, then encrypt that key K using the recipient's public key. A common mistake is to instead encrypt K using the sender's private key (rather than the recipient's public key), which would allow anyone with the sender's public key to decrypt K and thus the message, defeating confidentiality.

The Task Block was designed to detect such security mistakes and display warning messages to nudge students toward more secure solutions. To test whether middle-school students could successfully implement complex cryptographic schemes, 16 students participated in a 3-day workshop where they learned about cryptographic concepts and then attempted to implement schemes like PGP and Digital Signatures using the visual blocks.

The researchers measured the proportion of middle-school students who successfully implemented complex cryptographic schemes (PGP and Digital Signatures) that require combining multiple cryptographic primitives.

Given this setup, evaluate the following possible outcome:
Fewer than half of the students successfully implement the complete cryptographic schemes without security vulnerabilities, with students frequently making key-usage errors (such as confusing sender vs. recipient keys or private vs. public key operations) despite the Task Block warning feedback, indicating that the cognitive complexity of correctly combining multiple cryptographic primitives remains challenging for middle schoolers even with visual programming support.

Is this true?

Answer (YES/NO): NO